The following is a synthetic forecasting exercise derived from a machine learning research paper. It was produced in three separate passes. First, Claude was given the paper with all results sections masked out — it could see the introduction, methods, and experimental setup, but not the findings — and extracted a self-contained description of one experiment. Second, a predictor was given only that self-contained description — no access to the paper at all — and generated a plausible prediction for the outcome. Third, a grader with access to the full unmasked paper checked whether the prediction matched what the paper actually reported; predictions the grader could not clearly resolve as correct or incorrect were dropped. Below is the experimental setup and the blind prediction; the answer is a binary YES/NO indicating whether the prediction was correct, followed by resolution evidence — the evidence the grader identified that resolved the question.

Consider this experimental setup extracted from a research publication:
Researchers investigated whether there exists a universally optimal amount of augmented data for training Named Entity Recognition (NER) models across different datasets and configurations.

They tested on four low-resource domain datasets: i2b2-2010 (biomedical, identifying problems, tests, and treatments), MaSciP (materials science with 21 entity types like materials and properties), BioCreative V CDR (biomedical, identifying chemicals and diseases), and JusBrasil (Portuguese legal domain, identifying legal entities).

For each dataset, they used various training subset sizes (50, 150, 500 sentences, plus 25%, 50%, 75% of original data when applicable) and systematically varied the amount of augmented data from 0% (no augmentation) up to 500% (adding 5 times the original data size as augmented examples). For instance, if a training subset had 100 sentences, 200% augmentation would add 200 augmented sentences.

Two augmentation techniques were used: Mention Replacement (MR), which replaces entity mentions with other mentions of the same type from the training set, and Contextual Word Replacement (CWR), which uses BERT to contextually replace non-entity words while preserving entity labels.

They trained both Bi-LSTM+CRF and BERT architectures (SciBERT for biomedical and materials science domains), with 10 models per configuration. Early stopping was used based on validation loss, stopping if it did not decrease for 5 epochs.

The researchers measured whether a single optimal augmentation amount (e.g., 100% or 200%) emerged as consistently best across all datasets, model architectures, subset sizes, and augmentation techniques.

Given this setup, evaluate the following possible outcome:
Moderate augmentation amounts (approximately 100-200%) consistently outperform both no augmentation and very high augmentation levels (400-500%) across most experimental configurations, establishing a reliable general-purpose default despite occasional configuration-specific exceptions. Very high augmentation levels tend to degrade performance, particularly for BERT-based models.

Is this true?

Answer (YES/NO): NO